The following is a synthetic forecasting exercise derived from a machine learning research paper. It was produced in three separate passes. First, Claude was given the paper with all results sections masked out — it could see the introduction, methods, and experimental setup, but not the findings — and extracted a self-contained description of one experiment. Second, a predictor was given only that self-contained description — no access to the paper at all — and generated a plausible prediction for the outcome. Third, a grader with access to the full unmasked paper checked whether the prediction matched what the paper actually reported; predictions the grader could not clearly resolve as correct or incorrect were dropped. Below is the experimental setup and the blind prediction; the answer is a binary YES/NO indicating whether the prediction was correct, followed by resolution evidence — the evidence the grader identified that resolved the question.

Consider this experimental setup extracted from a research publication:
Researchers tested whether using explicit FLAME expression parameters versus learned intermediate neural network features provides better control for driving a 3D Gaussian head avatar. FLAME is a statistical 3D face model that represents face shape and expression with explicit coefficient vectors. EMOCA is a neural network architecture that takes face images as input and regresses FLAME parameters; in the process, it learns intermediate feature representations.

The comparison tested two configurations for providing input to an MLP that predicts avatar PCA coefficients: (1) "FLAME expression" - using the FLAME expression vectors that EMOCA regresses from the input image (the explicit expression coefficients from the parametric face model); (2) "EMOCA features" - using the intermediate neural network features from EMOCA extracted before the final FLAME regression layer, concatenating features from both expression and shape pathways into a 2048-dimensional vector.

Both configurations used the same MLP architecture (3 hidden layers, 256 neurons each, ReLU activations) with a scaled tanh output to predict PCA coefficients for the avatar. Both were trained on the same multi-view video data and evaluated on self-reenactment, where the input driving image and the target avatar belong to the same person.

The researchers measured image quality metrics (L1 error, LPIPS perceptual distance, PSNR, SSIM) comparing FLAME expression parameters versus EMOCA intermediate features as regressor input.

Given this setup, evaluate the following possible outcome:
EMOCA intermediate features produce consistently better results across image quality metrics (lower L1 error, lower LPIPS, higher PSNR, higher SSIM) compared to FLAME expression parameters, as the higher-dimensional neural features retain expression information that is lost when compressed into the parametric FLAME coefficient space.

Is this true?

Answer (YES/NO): NO